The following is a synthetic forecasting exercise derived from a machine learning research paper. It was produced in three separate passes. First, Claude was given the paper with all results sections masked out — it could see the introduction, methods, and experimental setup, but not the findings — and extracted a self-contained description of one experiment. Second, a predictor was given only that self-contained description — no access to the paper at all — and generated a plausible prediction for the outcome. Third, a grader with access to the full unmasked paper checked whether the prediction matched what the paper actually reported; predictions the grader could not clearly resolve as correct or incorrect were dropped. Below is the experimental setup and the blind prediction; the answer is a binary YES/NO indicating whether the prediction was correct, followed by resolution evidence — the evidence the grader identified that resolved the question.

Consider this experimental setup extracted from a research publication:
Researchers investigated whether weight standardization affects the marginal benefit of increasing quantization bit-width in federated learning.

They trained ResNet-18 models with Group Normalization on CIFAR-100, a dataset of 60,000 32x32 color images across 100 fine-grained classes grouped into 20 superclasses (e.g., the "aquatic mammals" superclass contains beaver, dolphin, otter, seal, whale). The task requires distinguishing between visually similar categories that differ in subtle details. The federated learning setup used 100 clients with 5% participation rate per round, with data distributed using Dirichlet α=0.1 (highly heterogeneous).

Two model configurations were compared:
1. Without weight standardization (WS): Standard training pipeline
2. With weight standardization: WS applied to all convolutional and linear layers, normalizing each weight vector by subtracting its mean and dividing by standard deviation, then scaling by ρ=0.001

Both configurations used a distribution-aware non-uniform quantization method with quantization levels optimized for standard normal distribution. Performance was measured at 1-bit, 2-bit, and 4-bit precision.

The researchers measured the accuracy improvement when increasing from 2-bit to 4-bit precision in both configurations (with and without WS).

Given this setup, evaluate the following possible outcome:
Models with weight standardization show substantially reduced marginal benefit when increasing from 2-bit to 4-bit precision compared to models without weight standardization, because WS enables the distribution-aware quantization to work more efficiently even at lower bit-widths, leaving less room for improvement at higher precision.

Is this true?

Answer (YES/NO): YES